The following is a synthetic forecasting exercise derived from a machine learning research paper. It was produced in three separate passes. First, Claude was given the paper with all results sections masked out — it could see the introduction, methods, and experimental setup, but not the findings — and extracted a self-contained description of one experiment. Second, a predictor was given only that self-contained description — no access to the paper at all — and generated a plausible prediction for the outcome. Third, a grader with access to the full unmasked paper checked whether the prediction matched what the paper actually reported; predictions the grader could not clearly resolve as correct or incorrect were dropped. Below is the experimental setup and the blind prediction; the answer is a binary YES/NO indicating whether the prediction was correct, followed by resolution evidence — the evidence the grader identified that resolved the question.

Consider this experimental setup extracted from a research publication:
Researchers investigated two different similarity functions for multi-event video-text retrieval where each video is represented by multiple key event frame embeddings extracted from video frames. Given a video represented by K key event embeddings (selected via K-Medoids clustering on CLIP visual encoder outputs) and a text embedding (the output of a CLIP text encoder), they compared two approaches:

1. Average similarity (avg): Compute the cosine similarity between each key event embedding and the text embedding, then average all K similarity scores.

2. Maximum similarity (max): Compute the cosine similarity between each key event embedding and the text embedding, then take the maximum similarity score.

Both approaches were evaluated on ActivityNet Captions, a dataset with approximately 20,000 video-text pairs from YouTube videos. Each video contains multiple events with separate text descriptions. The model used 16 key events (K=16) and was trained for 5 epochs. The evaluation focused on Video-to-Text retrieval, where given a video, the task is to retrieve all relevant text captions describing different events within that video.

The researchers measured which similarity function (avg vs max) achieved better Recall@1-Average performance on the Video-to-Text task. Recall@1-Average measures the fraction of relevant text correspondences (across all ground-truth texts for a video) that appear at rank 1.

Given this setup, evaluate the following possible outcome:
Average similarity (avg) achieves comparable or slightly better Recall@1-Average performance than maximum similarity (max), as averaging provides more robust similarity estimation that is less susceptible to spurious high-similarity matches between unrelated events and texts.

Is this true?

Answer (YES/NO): NO